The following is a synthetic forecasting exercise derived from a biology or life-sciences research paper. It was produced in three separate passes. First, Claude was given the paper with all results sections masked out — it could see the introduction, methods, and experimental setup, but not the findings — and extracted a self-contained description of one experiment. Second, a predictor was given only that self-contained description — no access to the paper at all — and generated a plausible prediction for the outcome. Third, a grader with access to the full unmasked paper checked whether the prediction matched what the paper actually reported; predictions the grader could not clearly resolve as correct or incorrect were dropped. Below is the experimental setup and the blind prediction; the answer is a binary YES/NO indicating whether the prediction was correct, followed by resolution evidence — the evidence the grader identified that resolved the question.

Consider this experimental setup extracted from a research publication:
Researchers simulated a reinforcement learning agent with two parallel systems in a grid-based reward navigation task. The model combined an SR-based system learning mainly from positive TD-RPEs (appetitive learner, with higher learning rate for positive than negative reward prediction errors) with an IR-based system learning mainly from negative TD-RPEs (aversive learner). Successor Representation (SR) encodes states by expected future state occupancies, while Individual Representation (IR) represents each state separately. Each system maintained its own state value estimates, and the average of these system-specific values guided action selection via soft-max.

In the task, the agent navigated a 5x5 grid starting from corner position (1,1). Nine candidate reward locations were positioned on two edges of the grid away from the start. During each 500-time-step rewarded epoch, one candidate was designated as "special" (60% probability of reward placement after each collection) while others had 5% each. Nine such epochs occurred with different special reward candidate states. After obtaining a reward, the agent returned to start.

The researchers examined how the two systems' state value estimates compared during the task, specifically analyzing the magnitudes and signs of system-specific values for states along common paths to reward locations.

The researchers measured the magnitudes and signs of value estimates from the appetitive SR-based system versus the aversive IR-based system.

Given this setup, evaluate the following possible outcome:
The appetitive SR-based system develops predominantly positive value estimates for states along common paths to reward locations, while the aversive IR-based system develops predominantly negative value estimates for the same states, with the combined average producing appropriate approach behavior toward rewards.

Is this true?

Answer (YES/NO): YES